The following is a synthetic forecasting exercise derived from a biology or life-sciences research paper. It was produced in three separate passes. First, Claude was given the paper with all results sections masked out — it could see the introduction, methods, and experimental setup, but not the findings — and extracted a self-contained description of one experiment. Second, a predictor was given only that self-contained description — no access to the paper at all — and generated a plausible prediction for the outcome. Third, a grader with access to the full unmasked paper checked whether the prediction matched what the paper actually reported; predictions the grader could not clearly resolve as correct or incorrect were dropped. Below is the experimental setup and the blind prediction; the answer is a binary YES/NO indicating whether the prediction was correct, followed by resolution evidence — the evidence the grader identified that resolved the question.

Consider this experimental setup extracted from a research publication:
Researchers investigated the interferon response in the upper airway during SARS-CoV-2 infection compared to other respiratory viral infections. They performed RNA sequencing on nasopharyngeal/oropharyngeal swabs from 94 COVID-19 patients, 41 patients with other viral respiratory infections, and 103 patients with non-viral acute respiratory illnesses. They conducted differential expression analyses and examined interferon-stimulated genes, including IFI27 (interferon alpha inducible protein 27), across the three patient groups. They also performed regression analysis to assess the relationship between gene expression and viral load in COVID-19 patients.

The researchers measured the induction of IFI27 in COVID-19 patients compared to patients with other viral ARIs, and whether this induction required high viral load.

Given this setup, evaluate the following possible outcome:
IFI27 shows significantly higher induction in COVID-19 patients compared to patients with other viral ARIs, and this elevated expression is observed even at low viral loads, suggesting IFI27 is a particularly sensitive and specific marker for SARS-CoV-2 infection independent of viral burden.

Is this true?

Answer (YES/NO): YES